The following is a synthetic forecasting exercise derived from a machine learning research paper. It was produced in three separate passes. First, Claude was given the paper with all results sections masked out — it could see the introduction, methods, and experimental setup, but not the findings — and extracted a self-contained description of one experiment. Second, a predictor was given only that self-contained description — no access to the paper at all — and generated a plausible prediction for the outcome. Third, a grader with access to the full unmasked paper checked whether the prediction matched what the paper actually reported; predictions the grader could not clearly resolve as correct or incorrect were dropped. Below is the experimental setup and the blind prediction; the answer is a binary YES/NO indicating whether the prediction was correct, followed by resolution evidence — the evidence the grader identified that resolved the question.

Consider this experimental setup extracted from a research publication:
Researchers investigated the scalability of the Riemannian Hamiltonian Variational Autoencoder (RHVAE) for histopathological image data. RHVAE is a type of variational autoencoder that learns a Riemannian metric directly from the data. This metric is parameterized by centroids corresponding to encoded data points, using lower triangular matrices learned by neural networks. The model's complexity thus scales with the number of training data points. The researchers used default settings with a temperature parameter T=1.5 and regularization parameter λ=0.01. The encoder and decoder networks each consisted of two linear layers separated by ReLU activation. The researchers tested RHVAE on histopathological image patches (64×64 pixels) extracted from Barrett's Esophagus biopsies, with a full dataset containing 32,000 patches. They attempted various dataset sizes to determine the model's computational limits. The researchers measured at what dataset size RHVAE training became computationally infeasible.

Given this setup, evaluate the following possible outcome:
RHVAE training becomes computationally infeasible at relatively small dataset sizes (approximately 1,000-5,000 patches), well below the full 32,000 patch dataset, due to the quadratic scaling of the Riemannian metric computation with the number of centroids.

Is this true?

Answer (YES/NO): YES